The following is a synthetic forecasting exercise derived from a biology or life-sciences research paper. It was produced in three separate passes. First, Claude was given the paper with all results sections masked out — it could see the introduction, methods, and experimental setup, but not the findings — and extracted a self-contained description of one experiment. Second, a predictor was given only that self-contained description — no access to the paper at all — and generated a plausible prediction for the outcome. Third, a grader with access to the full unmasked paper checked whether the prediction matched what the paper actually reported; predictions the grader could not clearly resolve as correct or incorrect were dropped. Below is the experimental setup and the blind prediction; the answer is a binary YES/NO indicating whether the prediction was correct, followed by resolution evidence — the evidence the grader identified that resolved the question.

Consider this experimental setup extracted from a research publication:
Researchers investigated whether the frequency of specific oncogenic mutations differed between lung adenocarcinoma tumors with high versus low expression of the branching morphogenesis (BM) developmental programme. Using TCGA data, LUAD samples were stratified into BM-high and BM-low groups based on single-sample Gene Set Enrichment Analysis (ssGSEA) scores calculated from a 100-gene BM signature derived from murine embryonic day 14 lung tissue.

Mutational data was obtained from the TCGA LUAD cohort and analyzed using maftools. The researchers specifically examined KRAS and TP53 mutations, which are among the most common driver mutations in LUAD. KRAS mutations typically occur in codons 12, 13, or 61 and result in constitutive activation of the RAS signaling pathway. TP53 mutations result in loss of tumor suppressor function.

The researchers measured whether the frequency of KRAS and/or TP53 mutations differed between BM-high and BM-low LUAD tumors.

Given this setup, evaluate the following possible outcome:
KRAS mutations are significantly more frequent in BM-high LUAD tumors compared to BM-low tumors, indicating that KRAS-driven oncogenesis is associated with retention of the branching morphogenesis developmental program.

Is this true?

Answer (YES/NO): NO